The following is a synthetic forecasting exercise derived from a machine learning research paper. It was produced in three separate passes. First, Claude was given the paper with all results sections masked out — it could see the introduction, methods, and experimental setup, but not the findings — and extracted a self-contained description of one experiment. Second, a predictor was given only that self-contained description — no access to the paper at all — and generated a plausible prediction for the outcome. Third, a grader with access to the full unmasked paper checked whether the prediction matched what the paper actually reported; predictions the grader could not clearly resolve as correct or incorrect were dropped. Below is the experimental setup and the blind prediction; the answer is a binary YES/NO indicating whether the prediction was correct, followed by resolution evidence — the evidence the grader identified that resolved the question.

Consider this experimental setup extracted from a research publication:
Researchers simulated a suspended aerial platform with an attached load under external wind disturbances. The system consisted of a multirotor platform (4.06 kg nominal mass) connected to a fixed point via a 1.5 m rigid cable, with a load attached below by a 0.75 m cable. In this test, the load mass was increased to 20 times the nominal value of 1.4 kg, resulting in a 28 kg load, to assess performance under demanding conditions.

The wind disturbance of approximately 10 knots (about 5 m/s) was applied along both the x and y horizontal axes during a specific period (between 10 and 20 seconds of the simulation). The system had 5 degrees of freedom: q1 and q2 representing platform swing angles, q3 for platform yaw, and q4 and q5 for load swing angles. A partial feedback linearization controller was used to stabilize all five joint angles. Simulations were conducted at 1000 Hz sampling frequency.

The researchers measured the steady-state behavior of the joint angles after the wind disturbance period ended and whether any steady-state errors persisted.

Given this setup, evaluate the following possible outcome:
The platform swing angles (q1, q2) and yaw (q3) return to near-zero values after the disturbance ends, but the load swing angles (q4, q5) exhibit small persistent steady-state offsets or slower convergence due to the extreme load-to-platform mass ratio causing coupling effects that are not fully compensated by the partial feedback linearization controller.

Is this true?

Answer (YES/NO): NO